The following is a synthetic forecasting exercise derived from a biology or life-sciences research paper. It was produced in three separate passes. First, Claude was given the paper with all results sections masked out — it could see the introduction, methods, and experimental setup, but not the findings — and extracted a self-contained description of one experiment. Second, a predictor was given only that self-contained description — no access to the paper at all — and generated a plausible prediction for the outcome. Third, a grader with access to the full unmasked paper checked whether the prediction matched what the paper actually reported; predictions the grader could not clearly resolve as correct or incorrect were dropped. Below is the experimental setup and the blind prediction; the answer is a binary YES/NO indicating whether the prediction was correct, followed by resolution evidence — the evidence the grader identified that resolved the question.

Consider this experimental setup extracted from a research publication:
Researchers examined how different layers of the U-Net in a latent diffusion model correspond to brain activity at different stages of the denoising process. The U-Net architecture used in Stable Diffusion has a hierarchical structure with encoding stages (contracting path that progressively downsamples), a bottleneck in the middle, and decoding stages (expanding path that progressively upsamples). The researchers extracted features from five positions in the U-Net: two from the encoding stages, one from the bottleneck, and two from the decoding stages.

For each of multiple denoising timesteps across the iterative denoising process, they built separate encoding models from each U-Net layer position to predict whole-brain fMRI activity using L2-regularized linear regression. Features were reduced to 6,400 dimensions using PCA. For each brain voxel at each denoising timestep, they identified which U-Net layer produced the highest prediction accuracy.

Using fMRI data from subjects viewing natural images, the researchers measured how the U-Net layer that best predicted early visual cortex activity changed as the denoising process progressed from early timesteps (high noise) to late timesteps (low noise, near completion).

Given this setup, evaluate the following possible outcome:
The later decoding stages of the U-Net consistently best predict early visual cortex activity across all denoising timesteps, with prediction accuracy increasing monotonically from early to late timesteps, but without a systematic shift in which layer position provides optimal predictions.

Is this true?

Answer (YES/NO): NO